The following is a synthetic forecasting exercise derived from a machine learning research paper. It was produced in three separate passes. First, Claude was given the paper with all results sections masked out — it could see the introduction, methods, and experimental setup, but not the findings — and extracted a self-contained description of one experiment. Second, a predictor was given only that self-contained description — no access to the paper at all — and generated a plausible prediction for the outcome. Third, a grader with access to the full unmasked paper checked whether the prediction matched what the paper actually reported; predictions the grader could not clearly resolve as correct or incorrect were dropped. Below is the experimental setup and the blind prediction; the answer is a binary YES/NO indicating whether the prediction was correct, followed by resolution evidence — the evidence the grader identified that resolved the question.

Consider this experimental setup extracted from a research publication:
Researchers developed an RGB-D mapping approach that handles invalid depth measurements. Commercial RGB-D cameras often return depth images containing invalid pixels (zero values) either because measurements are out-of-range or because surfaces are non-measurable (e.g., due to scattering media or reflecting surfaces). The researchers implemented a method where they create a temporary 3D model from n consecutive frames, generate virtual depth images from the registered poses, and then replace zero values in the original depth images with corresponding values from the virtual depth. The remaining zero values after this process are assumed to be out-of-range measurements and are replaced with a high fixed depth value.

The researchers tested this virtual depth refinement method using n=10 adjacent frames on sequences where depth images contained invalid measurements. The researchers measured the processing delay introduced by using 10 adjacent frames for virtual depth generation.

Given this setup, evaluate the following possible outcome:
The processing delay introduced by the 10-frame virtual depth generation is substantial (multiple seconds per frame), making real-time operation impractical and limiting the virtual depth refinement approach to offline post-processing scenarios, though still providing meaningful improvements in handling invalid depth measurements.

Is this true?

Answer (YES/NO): NO